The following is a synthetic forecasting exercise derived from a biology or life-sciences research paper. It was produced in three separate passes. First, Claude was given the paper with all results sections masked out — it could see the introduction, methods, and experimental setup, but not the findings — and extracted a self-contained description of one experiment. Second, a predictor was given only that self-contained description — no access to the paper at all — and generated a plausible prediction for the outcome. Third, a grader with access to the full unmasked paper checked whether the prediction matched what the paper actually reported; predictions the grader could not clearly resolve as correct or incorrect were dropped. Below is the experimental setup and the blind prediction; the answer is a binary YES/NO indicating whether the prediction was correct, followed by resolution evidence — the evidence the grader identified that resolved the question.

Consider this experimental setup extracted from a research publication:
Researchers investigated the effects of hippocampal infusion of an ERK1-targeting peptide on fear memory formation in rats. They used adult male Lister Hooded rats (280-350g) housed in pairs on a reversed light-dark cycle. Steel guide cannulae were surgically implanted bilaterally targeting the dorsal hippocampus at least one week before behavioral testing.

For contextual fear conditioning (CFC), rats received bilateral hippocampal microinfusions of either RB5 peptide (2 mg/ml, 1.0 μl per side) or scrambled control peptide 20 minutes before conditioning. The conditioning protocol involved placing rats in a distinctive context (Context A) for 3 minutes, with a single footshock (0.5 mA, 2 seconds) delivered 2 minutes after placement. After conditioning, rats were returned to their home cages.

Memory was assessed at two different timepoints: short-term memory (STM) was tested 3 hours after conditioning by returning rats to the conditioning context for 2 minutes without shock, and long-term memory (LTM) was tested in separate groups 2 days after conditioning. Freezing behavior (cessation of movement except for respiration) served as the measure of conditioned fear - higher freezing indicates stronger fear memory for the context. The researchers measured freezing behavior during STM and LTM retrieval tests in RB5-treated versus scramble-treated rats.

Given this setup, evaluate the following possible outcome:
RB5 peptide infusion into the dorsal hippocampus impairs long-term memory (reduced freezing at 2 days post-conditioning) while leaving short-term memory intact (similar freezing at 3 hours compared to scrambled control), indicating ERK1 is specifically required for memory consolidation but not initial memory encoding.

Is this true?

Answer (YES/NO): NO